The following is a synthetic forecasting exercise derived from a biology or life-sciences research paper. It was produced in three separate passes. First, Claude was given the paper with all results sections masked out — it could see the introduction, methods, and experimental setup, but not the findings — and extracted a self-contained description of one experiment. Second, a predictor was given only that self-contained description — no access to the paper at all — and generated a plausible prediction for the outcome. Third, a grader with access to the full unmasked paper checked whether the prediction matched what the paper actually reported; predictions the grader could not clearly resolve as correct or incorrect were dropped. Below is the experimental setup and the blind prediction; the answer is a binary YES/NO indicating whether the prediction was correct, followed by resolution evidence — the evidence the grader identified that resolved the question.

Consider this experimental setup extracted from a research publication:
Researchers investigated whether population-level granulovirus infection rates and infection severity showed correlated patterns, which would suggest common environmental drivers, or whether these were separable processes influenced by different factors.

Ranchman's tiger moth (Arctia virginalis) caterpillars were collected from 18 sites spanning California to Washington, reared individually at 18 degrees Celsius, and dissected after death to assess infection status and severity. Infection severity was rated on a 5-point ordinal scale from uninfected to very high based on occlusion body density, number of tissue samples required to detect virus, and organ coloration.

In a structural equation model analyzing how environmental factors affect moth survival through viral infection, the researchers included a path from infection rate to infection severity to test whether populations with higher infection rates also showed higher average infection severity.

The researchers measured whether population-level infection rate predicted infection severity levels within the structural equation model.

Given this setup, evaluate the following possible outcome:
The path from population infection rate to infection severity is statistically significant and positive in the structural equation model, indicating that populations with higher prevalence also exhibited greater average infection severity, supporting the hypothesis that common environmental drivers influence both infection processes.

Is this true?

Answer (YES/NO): NO